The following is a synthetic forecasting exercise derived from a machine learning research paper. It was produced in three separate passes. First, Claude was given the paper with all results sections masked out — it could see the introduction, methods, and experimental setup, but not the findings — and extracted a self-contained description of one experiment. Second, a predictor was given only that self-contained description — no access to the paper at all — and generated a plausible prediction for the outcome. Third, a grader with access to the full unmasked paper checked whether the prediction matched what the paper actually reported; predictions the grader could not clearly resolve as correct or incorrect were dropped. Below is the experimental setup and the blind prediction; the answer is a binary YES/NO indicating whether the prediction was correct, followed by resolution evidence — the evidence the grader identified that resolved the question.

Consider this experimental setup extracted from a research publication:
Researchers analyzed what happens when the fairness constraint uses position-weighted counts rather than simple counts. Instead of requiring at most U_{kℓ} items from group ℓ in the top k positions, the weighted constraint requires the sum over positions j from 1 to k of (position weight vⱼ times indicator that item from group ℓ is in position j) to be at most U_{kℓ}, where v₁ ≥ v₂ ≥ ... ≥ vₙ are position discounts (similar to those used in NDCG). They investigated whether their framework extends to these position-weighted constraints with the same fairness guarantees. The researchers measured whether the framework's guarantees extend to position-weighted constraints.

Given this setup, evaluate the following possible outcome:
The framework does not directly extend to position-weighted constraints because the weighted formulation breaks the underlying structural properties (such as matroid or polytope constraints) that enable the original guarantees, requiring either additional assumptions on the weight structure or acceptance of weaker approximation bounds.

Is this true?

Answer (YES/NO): NO